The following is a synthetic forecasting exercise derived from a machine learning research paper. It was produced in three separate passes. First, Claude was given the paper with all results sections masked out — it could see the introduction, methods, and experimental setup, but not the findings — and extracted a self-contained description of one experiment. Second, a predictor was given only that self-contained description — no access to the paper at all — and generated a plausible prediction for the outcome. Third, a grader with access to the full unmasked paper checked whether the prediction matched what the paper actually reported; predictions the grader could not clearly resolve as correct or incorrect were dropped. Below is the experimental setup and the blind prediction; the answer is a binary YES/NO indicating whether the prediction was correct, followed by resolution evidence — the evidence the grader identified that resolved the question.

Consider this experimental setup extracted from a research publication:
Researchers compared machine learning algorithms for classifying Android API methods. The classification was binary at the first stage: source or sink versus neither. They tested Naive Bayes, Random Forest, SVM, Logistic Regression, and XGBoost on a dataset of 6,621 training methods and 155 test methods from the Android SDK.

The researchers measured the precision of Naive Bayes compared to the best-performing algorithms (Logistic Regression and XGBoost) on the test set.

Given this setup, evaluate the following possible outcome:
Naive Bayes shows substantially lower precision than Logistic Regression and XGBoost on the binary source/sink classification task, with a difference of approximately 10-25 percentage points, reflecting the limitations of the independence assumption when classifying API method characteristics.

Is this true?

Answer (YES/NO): YES